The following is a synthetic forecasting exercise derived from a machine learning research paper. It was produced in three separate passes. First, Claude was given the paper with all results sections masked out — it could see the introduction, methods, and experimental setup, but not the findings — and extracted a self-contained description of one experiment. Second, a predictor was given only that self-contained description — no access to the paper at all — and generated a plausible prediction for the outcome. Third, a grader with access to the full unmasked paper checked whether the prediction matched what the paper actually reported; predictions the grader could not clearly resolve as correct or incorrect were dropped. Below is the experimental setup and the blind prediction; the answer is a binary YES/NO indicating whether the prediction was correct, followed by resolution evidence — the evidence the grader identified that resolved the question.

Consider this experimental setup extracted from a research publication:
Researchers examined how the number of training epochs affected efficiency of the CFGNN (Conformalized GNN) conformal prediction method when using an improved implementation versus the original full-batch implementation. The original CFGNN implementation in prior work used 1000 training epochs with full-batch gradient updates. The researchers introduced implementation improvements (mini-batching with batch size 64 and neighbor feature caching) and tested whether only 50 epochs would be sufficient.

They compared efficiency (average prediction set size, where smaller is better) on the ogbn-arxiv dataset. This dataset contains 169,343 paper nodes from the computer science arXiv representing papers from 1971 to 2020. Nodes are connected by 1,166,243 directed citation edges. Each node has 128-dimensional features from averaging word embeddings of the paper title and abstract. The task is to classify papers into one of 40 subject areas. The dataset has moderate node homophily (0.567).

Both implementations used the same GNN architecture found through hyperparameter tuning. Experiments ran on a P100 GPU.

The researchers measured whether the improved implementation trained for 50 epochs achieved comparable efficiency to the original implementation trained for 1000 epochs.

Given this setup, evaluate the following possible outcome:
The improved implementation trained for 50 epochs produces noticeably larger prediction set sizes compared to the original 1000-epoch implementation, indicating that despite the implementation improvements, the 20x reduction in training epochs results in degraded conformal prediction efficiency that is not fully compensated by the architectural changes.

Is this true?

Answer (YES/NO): NO